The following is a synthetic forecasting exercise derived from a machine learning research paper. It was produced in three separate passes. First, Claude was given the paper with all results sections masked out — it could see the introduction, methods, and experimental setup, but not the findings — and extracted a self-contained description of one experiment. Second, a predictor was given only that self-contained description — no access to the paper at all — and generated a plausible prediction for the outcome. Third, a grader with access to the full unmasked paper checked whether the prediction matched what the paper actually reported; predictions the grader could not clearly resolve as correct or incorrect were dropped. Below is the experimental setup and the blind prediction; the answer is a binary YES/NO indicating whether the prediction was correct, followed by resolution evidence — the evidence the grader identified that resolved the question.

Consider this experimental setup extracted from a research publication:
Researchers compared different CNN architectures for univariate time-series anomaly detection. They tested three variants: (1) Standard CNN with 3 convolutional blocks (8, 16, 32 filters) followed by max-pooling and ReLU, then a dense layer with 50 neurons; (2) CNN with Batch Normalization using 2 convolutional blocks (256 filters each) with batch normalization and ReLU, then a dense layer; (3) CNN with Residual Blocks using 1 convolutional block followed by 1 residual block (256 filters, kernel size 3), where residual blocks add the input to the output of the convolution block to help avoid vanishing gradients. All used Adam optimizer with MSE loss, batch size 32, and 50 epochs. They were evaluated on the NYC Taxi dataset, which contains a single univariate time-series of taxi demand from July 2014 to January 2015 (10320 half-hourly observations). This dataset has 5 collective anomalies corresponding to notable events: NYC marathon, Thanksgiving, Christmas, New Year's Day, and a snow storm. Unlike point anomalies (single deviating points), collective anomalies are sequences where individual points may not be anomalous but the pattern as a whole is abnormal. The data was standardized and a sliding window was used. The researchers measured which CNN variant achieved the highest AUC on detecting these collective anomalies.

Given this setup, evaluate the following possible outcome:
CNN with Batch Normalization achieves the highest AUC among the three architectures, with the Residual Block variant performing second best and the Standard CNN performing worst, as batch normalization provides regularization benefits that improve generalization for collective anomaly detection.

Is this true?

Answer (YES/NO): NO